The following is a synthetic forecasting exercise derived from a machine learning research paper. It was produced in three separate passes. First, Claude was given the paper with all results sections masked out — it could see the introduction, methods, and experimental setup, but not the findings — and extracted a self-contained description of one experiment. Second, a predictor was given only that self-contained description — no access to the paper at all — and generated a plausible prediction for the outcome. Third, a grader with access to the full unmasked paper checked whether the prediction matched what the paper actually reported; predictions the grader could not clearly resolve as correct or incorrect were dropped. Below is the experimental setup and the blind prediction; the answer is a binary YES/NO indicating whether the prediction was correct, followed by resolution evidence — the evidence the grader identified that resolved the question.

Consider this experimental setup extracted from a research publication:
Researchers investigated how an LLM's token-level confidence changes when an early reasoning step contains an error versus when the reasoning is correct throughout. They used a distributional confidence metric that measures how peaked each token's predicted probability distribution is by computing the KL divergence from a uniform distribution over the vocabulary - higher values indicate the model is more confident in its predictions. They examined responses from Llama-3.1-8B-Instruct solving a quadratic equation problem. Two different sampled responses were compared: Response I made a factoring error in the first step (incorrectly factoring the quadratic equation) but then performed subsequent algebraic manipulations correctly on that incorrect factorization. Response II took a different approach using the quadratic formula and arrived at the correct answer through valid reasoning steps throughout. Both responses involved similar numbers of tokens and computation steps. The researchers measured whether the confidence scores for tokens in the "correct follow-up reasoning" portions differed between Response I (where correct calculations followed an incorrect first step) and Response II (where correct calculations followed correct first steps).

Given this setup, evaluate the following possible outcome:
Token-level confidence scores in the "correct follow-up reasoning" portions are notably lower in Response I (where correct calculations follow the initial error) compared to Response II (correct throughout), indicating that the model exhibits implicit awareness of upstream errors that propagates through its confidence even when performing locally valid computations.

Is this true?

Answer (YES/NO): YES